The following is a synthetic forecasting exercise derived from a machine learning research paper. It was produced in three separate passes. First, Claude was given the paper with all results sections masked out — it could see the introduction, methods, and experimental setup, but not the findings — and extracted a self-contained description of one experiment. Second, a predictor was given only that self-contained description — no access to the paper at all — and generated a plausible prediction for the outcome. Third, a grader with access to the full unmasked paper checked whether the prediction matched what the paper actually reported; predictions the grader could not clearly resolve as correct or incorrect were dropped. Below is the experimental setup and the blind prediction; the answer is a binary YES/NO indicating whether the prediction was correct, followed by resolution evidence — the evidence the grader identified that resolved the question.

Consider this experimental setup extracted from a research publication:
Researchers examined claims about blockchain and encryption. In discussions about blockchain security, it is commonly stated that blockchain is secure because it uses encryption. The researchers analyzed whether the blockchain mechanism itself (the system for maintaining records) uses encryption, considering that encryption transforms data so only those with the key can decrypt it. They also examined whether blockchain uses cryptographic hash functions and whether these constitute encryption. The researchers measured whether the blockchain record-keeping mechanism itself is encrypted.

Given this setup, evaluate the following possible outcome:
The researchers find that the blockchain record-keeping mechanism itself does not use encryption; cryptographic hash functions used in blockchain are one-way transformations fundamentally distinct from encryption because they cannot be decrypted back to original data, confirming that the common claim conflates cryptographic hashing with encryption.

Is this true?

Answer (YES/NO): YES